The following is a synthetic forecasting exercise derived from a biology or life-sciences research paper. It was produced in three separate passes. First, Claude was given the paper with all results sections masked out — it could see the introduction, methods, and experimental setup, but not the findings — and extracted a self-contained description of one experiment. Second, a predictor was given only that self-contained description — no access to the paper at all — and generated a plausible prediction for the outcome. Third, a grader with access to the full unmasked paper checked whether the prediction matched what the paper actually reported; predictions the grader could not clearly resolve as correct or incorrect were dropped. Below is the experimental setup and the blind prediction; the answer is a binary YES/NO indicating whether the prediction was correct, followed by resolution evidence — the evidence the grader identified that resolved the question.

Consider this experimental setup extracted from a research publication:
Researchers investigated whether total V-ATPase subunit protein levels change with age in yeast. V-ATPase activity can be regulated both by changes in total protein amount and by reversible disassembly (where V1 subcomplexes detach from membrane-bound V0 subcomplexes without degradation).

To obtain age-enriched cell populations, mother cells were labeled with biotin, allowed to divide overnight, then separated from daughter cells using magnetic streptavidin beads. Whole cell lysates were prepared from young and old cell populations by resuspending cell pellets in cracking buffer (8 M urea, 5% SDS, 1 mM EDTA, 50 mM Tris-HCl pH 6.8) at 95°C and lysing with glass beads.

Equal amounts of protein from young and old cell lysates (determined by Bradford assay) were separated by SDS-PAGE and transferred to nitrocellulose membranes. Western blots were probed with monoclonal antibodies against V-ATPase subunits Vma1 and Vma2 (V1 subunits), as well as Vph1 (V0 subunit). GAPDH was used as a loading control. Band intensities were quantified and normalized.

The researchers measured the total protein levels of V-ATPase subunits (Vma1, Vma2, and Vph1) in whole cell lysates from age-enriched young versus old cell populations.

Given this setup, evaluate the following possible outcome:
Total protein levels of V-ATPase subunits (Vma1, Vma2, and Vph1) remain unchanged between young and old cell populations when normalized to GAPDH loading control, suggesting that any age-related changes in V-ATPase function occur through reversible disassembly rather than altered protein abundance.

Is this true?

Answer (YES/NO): YES